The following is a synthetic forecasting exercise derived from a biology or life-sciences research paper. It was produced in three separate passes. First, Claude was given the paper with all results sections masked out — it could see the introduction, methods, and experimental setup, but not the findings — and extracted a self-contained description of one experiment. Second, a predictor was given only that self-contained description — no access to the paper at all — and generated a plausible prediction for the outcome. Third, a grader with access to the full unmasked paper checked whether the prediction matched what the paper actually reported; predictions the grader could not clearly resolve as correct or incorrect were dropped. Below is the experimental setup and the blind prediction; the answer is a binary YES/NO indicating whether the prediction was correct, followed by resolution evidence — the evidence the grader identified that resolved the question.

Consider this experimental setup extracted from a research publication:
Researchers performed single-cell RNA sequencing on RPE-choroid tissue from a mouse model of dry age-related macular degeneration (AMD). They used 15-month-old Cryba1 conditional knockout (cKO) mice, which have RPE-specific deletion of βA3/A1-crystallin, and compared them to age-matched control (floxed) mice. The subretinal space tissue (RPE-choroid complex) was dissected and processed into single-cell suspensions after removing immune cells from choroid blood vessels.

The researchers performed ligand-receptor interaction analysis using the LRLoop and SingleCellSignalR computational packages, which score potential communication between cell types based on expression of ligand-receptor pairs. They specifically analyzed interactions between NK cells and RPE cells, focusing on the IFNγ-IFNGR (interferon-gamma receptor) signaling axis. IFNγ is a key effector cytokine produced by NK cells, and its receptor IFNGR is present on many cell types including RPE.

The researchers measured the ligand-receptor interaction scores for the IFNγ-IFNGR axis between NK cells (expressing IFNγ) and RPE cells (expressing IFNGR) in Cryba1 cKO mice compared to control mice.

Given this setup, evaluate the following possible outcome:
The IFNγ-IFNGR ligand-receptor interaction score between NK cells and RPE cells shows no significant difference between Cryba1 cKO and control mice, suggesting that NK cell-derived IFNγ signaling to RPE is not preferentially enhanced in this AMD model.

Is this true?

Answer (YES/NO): NO